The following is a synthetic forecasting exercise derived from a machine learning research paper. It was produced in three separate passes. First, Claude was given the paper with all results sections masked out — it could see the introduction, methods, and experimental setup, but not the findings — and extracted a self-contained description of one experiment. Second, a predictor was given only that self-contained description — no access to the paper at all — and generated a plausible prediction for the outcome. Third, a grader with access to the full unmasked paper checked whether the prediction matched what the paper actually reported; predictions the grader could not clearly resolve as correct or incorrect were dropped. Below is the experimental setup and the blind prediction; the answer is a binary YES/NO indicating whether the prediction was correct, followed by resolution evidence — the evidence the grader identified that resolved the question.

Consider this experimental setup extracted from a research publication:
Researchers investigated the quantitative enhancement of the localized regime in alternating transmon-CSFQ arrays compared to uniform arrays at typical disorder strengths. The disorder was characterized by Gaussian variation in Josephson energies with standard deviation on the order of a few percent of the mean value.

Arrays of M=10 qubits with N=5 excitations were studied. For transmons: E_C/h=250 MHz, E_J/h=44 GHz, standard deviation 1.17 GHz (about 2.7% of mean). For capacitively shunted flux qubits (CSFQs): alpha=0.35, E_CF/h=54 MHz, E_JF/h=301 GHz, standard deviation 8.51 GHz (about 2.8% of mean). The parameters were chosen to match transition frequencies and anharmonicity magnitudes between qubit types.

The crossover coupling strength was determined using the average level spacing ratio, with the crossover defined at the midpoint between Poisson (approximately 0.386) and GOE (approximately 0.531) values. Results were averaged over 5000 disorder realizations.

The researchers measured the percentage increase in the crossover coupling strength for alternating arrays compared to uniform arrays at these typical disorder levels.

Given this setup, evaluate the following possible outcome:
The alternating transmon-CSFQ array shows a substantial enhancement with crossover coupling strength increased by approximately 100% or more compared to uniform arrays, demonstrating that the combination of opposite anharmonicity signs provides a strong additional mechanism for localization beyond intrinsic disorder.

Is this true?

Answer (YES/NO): NO